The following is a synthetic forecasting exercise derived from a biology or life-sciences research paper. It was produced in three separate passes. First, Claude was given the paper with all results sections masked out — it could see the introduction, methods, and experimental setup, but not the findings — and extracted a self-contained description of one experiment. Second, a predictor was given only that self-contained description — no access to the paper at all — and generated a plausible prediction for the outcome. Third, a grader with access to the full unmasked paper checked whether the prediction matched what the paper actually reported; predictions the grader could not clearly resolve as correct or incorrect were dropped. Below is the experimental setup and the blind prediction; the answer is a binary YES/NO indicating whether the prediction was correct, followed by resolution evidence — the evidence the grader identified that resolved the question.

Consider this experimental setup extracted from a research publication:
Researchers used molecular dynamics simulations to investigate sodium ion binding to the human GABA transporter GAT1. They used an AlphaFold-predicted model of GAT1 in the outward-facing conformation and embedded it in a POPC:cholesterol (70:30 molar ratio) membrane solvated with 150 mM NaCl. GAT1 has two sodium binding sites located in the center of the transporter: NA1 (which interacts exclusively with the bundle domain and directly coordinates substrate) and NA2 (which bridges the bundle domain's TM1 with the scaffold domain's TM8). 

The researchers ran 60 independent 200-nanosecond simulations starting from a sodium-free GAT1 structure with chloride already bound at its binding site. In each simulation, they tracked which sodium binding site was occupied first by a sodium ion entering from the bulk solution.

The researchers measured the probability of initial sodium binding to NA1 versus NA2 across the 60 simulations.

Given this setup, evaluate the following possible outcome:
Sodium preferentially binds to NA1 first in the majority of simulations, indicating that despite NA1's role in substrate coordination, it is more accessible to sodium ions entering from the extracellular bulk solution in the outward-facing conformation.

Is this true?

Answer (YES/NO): NO